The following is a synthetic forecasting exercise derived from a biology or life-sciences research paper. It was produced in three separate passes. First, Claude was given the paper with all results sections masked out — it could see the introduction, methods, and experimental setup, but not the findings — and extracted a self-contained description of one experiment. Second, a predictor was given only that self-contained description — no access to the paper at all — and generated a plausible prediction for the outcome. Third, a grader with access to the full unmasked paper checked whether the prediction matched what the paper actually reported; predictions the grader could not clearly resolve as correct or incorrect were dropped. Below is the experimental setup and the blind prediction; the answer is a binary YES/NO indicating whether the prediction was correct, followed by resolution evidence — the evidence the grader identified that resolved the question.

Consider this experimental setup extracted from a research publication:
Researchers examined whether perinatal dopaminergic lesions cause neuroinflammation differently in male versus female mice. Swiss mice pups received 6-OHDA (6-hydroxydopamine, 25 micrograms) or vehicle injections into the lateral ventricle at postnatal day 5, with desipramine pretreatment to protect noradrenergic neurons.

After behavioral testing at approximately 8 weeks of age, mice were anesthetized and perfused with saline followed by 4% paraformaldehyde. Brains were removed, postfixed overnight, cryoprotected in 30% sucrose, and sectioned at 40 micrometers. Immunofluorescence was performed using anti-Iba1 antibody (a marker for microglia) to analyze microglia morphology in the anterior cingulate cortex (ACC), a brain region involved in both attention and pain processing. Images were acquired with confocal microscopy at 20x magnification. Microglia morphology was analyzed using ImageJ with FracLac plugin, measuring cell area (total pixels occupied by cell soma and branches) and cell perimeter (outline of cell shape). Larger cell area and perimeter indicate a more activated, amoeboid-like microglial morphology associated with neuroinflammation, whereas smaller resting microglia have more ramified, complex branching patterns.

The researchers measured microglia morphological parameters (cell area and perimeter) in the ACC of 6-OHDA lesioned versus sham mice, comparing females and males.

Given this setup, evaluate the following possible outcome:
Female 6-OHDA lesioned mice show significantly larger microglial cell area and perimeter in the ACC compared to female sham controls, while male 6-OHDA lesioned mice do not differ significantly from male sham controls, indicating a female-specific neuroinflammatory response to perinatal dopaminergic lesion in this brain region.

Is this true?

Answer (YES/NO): NO